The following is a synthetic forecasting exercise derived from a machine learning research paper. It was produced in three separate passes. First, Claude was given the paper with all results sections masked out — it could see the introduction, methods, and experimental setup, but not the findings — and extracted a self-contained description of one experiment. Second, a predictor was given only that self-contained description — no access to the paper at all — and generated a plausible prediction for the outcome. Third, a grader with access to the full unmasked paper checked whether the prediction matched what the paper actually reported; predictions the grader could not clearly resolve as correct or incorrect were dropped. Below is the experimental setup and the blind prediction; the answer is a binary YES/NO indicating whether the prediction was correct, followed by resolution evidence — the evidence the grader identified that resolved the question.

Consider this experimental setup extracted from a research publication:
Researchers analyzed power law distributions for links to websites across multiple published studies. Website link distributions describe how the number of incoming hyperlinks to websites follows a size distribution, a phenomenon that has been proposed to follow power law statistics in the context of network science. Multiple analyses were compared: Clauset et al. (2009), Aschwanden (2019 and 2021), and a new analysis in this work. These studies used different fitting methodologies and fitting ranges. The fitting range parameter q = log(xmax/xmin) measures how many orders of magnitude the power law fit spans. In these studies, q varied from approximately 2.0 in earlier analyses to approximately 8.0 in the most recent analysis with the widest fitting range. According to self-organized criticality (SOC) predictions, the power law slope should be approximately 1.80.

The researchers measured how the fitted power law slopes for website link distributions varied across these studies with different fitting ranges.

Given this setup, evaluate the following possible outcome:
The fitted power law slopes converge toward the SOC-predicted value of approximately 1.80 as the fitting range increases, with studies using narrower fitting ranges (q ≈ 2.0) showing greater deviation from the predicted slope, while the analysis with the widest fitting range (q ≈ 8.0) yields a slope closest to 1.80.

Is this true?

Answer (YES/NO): NO